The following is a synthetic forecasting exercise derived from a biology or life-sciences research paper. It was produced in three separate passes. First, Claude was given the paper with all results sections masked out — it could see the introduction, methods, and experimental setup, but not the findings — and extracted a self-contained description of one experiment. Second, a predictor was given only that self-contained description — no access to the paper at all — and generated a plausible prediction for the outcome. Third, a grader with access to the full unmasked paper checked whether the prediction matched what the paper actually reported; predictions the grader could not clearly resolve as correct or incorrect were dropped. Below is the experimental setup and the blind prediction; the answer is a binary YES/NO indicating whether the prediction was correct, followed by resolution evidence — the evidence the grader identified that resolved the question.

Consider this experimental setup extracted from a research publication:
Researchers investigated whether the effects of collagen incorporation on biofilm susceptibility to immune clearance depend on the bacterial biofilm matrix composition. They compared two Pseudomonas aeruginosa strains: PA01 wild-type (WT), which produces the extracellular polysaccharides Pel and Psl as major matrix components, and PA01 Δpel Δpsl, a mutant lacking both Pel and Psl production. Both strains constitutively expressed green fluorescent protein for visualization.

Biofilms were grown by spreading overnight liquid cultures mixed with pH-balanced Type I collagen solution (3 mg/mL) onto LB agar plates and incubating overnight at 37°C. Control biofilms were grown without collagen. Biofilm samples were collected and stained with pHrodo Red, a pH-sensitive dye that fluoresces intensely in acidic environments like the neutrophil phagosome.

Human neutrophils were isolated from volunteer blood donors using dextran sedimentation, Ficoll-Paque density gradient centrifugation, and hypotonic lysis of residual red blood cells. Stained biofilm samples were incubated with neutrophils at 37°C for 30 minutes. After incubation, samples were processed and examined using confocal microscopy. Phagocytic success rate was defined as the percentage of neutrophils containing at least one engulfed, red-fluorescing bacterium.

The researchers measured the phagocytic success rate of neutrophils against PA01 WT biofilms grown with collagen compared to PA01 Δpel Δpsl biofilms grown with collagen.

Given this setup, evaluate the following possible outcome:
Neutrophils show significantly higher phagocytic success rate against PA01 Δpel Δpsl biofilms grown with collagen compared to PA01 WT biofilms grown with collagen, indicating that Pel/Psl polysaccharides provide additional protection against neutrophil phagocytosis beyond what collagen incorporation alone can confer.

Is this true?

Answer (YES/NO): NO